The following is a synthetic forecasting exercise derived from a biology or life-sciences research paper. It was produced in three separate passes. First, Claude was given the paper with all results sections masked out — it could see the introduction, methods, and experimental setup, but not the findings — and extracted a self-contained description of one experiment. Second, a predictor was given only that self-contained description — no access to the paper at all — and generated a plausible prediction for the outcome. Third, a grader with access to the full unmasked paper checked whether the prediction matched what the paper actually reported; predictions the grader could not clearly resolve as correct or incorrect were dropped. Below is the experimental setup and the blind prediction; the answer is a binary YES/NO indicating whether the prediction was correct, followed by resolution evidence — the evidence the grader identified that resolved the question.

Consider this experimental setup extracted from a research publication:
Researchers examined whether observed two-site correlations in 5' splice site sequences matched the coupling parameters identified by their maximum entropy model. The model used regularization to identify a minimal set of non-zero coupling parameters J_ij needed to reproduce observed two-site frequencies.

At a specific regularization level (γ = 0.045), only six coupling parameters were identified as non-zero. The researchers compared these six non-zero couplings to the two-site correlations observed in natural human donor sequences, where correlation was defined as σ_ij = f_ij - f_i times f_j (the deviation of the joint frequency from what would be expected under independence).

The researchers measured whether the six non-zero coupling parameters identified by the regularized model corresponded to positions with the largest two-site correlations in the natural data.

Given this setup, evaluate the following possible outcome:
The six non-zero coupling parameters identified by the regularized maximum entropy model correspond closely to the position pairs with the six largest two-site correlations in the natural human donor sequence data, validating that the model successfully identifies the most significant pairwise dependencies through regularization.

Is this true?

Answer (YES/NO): YES